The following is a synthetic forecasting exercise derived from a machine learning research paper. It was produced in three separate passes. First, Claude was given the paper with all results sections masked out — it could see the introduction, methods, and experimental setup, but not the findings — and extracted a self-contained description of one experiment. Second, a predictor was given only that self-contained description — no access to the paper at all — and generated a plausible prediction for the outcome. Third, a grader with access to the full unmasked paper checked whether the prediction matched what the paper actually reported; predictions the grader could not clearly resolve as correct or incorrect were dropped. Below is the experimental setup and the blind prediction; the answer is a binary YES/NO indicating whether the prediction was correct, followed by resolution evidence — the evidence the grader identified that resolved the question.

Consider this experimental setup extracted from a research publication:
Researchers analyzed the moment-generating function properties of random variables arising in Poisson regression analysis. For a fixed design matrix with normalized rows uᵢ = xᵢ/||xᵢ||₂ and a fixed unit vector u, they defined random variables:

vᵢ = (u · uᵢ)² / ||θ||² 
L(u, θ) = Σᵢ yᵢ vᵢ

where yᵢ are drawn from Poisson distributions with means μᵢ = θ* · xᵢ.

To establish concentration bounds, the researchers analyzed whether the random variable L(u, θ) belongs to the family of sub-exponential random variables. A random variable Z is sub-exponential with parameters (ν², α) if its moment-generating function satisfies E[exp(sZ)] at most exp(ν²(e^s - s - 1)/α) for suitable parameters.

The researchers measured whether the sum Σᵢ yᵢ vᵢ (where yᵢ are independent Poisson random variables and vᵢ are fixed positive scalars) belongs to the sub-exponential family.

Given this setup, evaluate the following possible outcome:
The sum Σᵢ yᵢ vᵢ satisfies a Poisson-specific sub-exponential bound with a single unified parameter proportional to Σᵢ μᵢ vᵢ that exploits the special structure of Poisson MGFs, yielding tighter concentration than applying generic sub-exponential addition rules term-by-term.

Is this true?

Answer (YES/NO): NO